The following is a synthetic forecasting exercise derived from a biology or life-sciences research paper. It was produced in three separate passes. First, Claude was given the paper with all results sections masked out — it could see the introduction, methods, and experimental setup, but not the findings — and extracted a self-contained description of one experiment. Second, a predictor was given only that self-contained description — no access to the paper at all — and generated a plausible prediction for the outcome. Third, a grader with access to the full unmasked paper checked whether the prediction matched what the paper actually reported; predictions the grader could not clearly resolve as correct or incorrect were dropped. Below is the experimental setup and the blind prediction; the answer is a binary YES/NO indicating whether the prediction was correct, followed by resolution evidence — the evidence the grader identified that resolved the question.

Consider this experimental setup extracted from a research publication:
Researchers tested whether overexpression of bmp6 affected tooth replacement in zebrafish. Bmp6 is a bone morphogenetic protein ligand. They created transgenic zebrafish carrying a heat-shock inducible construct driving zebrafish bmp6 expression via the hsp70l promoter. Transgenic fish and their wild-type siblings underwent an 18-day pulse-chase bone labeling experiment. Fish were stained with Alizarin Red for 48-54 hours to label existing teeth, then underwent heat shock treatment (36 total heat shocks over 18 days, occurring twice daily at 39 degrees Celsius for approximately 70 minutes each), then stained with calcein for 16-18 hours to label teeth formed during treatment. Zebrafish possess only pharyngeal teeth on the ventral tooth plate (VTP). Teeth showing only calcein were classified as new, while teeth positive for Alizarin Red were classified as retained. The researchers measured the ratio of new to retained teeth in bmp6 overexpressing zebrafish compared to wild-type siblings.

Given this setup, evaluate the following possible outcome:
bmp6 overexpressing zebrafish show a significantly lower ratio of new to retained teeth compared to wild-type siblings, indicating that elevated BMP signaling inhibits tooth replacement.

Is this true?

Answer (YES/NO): YES